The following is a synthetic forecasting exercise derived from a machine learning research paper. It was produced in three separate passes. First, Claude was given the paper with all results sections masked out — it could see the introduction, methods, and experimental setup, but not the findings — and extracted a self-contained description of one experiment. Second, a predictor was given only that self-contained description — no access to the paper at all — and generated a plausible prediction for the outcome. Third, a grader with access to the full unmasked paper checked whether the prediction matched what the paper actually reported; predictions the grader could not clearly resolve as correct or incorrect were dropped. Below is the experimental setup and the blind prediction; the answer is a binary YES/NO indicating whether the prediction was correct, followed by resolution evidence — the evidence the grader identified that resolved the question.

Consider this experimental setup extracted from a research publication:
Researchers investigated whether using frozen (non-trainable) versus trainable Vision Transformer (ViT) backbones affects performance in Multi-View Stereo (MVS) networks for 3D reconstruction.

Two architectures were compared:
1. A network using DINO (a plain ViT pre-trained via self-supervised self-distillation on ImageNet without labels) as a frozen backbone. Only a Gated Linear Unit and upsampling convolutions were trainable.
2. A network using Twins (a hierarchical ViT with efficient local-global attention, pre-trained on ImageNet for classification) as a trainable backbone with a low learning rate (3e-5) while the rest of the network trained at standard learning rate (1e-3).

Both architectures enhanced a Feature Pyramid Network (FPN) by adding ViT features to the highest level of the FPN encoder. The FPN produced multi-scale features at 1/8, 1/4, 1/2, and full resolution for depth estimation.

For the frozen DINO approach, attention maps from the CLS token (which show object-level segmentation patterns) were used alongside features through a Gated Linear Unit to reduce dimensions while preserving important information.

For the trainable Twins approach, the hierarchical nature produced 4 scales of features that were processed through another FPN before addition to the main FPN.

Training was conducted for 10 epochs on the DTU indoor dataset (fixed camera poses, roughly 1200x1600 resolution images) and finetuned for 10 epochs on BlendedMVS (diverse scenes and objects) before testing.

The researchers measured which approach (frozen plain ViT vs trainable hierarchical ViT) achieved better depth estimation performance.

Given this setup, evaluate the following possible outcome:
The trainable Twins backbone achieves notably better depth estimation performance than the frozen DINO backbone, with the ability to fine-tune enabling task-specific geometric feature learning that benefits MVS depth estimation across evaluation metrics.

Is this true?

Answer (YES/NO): NO